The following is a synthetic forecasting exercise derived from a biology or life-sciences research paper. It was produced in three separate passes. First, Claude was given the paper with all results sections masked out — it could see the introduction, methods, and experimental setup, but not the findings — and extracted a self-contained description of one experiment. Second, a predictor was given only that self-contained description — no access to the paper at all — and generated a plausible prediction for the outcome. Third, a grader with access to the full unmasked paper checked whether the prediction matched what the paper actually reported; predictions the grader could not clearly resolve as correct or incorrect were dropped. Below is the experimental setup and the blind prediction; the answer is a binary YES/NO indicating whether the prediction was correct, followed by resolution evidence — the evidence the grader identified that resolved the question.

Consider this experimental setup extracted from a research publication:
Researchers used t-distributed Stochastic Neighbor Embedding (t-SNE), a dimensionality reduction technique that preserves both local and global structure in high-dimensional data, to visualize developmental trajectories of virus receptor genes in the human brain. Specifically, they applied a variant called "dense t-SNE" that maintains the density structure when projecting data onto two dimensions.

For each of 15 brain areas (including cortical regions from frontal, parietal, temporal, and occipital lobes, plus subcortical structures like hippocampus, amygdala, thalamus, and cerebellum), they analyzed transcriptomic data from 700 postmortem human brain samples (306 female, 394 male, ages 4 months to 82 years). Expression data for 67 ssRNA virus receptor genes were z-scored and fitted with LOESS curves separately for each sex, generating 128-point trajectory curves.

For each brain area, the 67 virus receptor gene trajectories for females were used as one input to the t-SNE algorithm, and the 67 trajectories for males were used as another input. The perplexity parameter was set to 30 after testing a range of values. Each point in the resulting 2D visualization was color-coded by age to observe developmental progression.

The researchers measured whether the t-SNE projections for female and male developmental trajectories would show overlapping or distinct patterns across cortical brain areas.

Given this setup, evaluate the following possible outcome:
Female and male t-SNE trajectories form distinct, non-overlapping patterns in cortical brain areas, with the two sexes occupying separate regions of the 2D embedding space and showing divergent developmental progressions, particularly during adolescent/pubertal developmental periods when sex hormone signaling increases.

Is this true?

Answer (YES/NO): NO